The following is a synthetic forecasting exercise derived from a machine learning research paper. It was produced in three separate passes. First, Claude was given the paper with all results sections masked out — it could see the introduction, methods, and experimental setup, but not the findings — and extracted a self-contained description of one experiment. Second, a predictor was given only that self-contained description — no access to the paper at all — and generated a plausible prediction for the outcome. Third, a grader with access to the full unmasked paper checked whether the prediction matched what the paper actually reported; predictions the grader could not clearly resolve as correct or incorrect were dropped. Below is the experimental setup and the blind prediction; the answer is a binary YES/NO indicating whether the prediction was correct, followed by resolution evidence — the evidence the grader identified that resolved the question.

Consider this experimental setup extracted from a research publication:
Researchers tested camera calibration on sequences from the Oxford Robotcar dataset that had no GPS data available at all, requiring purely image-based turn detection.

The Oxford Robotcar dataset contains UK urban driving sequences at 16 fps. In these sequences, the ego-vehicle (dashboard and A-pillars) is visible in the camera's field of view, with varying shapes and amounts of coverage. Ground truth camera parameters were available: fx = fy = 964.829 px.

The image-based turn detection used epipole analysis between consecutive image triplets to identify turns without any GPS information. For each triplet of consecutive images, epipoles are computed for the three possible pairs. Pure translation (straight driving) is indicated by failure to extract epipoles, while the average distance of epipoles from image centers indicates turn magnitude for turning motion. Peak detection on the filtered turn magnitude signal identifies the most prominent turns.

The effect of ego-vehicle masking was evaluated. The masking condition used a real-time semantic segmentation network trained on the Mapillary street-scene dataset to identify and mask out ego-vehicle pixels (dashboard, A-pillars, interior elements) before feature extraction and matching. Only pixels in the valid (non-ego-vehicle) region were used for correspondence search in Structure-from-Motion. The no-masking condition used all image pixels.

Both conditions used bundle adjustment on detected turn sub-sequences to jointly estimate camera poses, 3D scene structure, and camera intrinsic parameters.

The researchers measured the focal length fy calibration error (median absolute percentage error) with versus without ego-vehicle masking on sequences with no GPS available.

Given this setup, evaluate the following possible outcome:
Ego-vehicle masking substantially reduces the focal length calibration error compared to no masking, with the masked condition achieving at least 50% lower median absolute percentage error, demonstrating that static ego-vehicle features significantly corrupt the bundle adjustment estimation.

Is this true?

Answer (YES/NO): YES